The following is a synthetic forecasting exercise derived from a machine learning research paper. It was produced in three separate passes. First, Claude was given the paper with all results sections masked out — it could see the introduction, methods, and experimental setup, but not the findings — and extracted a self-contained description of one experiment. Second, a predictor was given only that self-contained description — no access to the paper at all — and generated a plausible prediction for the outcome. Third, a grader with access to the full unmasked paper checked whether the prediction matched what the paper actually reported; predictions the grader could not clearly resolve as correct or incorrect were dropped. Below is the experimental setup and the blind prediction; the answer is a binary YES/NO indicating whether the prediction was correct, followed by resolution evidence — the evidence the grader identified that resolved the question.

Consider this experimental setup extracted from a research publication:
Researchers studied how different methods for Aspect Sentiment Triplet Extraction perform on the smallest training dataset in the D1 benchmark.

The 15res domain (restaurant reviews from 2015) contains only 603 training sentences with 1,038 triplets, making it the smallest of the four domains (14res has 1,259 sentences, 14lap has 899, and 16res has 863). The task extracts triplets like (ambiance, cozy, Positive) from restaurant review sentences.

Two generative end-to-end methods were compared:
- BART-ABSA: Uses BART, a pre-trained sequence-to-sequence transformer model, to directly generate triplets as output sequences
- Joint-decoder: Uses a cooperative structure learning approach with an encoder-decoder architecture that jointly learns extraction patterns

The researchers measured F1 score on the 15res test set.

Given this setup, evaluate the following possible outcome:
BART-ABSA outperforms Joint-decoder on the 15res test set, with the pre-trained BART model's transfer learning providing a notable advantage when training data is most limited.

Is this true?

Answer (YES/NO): NO